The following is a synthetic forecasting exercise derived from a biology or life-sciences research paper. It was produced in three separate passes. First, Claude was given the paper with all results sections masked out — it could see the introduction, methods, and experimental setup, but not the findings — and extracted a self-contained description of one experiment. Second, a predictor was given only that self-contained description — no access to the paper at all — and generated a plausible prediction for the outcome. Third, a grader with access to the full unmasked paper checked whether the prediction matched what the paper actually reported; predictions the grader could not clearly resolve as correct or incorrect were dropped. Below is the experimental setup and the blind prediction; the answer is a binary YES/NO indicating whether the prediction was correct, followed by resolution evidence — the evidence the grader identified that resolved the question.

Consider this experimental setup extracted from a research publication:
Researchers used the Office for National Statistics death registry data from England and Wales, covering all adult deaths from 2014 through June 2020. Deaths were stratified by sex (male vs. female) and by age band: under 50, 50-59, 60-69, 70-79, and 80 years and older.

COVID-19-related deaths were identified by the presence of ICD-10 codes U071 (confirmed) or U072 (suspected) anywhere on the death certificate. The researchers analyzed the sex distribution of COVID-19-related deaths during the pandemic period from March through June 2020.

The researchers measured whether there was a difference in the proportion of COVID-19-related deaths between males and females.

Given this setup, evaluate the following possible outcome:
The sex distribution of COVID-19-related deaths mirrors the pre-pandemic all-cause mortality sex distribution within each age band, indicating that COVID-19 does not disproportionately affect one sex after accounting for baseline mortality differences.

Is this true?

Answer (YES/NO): NO